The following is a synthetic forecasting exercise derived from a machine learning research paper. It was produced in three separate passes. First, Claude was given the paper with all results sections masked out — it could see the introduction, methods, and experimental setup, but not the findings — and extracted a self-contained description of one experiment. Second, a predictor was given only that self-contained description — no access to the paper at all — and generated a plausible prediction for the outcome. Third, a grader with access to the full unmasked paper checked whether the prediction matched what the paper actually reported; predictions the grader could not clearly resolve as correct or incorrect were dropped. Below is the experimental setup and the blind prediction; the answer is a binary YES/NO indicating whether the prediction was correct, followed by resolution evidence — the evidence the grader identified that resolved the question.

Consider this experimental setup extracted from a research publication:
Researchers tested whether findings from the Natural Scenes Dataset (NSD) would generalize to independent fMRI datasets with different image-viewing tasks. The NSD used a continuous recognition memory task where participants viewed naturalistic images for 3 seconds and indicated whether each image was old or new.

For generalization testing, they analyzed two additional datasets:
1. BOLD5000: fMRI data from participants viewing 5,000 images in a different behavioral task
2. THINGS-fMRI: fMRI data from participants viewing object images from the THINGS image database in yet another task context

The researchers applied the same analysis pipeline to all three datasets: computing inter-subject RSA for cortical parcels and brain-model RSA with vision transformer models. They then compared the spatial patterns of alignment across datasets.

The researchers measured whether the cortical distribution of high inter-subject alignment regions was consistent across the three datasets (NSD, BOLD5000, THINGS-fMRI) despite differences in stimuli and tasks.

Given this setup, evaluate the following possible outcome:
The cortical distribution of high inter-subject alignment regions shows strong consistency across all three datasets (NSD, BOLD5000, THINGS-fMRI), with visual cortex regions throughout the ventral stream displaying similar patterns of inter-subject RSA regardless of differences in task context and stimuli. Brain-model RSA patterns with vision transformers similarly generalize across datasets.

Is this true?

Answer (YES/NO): NO